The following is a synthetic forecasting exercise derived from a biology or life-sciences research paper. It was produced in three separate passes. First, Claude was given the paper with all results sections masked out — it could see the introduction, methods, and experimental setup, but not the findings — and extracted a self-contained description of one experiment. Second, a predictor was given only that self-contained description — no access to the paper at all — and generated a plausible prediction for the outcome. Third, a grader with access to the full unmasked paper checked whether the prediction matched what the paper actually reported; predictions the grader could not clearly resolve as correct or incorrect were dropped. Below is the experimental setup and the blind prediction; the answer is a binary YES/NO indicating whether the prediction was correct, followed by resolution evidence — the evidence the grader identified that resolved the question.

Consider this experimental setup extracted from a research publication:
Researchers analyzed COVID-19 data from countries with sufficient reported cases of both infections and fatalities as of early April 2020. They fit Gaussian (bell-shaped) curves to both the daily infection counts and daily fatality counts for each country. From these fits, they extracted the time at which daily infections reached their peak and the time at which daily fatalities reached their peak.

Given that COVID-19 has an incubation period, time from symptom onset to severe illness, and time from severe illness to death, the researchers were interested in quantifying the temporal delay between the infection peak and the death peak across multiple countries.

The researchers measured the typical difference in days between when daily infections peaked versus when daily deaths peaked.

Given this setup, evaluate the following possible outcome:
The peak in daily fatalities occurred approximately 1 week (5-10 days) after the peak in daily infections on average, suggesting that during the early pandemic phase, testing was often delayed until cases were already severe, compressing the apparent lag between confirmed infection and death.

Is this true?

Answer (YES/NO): YES